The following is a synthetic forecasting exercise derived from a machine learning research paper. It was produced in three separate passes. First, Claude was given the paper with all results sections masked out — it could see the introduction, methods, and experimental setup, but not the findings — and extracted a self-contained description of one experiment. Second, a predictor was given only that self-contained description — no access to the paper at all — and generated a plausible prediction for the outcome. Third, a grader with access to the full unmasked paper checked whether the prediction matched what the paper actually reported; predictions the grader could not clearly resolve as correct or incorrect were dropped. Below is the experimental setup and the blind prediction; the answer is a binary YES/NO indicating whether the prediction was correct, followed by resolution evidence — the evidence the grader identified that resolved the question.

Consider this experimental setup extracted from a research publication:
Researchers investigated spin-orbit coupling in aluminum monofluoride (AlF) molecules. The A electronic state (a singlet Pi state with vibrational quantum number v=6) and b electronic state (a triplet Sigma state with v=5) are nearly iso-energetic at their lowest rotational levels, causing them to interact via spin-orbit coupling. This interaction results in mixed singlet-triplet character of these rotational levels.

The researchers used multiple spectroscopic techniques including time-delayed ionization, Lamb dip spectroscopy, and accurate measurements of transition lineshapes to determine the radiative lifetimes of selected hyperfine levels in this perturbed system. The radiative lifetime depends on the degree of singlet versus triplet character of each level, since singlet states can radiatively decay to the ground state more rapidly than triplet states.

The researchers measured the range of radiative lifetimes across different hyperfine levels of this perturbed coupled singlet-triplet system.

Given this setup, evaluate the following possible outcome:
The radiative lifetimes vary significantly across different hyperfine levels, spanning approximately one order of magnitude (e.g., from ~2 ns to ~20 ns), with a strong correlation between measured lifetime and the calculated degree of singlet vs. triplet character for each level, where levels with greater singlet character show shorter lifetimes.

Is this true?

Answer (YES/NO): NO